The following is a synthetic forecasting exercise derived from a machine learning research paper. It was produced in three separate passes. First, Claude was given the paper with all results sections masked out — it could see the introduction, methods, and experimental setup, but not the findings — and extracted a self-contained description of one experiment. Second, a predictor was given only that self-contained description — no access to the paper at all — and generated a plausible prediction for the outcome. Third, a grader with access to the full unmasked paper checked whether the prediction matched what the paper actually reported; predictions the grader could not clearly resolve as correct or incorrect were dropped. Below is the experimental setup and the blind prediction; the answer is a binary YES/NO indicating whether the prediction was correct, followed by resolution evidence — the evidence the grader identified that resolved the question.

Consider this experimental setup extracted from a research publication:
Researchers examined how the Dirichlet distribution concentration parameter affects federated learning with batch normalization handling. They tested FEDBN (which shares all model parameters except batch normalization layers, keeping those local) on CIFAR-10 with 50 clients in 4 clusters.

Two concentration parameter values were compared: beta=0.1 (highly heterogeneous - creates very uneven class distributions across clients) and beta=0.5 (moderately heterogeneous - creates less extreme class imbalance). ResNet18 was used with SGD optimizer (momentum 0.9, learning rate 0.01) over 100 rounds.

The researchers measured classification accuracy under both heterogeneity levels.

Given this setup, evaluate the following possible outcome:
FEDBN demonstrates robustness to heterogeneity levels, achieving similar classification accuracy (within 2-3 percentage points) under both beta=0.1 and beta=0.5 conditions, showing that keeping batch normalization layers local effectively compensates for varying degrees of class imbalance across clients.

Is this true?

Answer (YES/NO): YES